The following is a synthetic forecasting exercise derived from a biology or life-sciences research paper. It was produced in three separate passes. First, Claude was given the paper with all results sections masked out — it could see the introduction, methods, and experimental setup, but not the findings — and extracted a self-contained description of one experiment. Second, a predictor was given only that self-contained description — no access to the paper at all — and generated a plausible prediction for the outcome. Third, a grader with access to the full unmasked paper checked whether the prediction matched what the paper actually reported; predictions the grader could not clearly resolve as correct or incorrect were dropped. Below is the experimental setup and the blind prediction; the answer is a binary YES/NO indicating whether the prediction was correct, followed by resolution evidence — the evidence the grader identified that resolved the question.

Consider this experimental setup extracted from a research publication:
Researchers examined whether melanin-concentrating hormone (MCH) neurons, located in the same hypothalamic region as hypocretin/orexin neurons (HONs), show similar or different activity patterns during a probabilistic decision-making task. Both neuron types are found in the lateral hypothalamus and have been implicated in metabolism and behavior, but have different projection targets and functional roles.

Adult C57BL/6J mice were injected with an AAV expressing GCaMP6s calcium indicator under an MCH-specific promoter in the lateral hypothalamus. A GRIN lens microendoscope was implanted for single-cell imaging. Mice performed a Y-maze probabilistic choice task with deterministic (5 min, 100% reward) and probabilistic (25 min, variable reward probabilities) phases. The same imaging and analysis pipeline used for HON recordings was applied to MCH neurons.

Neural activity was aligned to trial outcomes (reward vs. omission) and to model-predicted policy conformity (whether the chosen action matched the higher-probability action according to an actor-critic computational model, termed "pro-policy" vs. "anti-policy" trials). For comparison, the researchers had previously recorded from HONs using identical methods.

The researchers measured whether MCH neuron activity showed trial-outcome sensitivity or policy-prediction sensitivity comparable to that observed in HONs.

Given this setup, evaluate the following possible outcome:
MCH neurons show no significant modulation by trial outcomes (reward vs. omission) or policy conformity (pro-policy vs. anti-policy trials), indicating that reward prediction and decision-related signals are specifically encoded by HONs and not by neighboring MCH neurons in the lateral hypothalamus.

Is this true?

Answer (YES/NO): NO